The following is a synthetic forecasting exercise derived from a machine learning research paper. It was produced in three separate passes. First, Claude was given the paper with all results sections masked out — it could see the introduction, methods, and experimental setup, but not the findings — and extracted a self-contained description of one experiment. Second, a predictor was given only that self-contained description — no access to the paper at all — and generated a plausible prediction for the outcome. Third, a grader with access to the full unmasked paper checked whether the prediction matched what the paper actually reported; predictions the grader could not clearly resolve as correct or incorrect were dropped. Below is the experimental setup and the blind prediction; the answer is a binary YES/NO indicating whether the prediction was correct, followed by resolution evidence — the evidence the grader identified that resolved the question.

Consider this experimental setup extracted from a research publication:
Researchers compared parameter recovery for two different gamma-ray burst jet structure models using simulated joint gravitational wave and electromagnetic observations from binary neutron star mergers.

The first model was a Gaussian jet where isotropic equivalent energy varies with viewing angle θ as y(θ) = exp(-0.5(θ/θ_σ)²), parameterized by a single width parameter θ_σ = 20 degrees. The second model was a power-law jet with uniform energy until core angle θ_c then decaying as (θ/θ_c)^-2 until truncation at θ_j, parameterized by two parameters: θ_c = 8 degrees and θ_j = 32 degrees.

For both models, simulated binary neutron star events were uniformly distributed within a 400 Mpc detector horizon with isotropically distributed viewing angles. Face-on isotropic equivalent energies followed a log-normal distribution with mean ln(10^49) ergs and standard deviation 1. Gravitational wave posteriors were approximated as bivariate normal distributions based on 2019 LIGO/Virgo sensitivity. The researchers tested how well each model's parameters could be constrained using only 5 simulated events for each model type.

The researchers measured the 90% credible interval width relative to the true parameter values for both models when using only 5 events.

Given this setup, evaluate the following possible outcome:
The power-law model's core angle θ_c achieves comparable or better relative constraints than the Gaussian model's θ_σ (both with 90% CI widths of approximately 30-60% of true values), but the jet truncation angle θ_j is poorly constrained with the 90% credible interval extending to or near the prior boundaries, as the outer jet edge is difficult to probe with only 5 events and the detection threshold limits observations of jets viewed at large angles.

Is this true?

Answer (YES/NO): NO